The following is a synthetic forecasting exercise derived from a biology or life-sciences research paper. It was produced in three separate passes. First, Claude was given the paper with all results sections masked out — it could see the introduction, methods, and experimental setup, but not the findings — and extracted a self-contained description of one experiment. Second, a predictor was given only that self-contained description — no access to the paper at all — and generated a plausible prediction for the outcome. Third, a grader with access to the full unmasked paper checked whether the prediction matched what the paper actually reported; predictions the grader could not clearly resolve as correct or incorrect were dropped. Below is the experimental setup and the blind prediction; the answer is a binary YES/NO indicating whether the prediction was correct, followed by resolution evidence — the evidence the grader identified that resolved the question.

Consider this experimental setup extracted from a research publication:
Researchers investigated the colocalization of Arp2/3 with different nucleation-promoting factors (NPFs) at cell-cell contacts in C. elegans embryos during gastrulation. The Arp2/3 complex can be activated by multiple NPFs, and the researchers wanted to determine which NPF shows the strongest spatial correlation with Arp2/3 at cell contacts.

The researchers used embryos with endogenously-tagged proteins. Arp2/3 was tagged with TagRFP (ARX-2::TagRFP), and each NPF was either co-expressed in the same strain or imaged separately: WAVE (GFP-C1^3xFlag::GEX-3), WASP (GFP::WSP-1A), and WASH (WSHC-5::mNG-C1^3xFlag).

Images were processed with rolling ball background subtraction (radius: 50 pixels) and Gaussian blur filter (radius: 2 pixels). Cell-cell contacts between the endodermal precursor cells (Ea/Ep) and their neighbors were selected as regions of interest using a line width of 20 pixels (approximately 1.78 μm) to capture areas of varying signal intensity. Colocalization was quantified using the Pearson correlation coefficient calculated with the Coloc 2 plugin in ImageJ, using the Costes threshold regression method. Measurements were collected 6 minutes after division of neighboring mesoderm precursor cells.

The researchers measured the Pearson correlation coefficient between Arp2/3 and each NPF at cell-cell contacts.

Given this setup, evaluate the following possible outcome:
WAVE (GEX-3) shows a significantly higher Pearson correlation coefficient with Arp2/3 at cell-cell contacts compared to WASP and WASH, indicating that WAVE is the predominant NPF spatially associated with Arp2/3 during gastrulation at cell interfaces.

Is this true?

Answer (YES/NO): NO